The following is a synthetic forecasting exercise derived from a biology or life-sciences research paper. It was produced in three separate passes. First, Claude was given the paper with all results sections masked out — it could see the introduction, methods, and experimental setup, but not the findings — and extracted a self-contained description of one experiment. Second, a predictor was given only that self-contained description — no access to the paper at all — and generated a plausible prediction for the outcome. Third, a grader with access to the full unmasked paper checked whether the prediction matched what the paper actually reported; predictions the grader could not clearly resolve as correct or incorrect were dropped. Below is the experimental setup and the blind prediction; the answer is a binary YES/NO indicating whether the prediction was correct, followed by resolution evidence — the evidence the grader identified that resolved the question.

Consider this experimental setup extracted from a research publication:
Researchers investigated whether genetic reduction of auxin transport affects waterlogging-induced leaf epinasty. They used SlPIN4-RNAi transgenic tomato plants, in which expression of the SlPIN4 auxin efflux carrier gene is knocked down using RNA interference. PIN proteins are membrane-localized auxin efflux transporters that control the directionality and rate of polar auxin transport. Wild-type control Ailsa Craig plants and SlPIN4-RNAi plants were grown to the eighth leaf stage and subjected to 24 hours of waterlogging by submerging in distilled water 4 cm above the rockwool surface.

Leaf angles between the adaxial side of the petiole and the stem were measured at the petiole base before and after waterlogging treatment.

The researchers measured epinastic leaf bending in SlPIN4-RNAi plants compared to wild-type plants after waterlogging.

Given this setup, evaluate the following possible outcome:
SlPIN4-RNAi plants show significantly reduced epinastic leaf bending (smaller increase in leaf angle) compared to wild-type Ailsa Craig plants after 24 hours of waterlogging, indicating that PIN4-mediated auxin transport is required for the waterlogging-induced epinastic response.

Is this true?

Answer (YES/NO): NO